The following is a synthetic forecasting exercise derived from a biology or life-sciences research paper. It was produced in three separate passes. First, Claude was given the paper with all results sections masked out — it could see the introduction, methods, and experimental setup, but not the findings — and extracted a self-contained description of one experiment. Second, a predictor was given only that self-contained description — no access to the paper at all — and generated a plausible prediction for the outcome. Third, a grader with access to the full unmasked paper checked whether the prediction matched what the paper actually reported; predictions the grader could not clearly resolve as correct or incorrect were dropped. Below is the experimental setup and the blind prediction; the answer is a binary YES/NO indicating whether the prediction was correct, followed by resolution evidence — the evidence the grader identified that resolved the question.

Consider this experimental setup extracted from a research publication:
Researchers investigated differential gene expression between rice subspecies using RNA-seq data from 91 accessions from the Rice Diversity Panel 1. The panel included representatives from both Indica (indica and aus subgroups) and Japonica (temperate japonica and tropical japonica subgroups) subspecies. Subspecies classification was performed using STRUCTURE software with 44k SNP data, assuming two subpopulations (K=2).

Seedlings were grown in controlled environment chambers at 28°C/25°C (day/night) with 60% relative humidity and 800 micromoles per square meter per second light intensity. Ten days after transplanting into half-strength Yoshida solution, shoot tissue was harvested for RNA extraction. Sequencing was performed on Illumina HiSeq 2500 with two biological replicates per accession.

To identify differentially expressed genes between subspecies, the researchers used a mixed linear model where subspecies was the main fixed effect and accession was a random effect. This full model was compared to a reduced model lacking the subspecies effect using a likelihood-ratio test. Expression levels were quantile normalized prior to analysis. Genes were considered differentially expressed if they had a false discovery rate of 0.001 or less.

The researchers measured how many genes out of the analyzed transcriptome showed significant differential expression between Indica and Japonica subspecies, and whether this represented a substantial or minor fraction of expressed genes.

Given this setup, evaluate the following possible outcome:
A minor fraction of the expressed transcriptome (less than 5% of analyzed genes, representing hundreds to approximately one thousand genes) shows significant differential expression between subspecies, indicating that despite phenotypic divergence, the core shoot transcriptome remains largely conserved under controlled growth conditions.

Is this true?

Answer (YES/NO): NO